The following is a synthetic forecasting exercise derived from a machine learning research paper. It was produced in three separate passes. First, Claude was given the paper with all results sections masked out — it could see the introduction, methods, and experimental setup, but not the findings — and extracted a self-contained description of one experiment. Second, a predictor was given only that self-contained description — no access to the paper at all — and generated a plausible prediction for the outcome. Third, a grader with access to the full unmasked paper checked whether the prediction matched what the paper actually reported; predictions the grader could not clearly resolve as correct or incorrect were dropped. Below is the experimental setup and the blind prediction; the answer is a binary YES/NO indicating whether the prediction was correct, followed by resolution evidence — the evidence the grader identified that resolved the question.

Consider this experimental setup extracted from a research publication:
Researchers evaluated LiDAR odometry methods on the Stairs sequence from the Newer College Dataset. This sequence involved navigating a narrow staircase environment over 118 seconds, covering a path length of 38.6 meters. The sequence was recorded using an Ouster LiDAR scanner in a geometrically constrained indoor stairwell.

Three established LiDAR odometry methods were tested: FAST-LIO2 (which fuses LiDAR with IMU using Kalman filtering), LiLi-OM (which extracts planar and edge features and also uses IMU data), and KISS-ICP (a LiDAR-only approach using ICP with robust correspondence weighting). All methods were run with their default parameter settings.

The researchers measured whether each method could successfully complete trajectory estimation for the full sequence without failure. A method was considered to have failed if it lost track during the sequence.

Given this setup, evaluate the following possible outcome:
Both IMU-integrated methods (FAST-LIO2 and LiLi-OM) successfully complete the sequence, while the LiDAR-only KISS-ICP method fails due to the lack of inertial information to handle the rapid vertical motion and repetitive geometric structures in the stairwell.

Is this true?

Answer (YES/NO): NO